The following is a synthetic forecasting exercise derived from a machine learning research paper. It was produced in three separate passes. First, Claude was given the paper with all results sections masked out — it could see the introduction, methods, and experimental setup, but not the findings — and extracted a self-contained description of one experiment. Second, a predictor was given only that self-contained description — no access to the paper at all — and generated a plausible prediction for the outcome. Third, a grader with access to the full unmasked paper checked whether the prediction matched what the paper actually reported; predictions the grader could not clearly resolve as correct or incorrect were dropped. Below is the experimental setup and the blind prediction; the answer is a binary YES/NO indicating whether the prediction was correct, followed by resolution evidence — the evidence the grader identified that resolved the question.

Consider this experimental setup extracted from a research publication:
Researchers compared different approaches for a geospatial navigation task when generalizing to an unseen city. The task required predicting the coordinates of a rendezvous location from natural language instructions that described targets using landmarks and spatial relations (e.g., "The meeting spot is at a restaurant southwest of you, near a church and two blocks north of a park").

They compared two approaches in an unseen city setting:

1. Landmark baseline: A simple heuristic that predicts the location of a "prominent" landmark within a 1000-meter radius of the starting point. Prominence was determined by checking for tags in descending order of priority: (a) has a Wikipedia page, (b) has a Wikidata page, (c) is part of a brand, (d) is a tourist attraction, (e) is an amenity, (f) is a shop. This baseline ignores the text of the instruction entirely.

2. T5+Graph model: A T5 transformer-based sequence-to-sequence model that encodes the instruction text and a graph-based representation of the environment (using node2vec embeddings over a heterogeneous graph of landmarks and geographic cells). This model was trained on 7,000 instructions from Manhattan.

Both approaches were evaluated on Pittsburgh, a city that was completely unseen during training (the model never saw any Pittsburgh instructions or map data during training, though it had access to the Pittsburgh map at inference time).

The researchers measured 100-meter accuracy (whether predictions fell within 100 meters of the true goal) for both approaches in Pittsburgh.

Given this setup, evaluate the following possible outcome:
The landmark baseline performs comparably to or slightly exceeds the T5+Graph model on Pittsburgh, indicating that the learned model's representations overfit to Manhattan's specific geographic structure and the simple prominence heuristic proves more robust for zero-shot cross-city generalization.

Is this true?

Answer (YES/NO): YES